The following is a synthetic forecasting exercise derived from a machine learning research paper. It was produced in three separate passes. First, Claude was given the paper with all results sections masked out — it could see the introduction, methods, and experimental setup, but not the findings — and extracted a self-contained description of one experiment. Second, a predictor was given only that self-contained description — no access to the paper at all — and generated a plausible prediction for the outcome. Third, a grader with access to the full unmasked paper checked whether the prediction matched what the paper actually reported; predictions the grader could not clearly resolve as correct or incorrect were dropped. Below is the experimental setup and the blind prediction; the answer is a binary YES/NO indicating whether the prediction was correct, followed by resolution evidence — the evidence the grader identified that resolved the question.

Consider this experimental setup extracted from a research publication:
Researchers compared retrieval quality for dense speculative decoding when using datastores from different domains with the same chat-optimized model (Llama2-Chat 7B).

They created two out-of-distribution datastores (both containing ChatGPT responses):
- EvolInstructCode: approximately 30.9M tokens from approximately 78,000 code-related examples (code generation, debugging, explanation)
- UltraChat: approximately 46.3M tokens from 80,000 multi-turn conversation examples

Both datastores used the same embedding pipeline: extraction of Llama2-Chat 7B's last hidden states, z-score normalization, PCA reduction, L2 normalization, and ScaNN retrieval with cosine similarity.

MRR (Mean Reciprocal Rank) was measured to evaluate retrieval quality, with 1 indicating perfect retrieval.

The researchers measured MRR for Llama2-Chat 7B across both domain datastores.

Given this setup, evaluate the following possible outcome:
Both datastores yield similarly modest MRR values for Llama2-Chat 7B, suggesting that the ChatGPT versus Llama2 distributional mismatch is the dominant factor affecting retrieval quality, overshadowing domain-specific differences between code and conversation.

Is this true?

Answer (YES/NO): NO